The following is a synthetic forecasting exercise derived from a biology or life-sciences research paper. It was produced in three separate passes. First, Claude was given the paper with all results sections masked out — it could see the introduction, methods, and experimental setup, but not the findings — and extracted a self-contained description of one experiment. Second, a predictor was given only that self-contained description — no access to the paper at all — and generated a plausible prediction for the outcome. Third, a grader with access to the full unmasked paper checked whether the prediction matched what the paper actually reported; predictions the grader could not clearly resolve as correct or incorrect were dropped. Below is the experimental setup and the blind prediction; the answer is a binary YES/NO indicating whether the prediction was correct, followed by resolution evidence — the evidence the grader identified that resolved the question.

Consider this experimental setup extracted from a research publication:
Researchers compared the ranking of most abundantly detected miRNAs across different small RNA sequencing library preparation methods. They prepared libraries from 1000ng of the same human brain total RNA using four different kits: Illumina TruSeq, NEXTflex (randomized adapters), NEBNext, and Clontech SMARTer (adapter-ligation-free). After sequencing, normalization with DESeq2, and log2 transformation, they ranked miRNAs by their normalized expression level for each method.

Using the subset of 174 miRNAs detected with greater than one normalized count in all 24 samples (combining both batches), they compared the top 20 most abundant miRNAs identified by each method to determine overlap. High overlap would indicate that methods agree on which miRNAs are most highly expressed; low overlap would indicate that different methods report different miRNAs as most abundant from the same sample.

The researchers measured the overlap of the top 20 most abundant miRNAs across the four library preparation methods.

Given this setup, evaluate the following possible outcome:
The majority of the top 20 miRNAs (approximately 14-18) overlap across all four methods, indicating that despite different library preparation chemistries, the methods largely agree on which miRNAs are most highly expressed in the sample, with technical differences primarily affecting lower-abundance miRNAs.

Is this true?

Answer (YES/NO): NO